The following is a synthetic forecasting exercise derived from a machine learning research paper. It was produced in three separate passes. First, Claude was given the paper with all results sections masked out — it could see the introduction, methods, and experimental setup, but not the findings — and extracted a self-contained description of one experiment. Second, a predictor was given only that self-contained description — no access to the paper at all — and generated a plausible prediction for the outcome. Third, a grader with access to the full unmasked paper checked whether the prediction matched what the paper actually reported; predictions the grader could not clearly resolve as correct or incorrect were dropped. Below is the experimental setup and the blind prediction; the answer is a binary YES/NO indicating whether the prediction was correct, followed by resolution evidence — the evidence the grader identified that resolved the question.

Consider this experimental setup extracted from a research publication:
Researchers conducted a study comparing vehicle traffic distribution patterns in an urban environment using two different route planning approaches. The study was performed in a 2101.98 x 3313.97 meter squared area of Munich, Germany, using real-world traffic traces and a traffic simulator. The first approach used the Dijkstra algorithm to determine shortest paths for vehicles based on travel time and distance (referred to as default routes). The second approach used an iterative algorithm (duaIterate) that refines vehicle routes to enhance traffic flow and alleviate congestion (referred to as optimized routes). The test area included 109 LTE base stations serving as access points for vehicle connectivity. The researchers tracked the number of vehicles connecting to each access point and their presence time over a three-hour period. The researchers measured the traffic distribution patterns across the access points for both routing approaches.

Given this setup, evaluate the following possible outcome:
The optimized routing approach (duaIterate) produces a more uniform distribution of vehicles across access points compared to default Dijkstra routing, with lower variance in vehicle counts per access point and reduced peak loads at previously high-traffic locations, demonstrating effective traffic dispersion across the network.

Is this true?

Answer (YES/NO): YES